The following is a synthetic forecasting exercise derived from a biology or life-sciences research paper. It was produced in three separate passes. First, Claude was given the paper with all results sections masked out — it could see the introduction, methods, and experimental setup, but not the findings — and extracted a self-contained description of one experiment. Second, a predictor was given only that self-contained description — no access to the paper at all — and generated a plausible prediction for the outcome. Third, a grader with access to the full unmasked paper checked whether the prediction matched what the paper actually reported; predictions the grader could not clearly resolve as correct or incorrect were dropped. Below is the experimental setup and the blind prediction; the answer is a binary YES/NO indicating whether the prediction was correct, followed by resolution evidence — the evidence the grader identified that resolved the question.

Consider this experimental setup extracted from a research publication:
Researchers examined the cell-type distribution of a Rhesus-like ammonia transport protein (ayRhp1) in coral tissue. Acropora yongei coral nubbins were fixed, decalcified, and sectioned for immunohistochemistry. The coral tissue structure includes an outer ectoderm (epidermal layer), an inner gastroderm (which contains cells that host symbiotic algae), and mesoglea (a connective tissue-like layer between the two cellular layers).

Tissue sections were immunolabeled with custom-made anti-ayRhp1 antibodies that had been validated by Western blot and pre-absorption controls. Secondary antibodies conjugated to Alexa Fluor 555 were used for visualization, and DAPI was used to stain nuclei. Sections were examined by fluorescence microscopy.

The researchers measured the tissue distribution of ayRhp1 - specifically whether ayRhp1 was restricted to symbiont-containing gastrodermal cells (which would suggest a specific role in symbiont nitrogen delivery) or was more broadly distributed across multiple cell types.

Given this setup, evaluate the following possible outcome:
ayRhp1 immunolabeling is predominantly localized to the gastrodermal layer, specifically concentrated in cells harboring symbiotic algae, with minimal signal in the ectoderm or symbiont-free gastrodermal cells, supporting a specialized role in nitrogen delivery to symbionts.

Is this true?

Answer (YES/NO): NO